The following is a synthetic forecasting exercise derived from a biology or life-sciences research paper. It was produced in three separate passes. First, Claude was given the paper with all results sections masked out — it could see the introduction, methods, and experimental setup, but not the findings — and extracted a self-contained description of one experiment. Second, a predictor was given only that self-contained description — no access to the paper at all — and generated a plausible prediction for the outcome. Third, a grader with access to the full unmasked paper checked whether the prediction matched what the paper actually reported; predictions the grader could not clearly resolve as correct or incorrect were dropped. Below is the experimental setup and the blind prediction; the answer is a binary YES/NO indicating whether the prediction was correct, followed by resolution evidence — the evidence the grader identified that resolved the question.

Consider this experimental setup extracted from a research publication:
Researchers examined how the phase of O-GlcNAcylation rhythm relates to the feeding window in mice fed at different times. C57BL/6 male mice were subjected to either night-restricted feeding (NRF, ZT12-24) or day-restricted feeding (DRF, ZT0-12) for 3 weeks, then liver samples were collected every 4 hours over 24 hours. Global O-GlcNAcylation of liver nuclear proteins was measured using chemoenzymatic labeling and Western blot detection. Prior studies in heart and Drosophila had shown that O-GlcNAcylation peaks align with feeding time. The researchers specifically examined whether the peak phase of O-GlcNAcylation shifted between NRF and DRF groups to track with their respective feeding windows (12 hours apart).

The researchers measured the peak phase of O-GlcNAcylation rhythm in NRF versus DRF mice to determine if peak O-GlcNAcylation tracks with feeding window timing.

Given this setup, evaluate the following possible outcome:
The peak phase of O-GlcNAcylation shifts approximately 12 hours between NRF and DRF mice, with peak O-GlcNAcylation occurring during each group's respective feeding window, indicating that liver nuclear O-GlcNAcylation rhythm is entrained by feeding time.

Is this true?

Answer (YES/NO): NO